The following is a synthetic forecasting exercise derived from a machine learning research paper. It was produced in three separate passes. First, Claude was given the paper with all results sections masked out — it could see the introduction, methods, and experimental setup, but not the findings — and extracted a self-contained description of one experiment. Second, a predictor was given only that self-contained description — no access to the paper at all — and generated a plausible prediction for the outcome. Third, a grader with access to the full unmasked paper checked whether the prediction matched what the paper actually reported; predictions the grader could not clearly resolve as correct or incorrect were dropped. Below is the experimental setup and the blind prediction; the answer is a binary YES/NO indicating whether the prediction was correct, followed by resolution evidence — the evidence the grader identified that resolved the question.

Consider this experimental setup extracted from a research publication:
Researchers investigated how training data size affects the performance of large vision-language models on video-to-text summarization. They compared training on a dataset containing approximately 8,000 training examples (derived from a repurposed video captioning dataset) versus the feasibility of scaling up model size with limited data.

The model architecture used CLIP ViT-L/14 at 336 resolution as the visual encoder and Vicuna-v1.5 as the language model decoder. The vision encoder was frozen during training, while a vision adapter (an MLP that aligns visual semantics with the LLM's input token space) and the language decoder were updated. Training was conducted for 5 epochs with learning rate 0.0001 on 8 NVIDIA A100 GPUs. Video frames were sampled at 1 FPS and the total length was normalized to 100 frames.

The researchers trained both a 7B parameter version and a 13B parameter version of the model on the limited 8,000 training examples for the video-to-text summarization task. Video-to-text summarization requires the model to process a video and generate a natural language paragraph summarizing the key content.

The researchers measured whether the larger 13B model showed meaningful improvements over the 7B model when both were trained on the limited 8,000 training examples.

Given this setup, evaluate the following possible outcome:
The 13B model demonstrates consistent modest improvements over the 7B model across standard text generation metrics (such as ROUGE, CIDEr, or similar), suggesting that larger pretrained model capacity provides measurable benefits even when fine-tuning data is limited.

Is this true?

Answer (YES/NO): NO